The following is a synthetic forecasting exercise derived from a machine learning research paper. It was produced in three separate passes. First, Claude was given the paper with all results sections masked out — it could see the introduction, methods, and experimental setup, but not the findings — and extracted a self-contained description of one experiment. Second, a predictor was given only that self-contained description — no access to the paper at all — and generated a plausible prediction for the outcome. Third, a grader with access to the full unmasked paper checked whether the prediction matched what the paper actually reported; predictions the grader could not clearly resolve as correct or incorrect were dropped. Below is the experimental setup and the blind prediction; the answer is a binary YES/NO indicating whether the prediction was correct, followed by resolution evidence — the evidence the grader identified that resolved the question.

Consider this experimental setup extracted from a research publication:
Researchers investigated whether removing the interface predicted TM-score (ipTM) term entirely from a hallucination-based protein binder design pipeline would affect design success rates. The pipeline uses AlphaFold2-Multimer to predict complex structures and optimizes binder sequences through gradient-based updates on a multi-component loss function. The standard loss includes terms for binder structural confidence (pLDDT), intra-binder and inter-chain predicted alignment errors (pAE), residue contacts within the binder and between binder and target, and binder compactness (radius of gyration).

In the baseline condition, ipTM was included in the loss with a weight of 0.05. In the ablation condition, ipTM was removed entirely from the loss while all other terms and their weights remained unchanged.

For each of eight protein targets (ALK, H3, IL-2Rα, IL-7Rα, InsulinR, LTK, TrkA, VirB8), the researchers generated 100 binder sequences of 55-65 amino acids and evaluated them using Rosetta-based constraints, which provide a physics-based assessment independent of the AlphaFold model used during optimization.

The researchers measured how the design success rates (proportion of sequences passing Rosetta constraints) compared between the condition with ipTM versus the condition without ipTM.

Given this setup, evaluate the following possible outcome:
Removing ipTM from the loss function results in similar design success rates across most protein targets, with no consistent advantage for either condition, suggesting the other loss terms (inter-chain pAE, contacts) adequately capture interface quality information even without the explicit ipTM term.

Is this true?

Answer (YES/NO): NO